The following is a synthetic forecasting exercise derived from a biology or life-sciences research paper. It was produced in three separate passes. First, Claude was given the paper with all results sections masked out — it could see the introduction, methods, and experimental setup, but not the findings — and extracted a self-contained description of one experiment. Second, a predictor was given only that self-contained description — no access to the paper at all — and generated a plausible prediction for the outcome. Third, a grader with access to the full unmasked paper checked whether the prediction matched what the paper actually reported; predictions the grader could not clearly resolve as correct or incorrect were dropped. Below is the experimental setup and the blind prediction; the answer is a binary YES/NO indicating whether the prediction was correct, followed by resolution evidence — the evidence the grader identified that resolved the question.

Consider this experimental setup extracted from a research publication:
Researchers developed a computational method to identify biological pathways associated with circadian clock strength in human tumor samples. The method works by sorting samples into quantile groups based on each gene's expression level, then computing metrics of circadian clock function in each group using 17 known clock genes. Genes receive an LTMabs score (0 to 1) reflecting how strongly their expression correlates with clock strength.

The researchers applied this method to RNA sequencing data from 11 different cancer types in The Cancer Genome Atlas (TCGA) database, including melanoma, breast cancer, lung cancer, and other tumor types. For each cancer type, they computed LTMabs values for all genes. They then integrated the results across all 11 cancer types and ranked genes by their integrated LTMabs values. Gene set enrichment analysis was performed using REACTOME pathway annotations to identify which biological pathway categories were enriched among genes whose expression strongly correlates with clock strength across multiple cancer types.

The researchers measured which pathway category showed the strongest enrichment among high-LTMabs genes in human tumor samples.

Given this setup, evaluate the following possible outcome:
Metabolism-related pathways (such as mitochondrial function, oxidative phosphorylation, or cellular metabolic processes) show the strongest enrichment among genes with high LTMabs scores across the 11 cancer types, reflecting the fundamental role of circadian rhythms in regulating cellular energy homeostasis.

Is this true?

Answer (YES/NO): NO